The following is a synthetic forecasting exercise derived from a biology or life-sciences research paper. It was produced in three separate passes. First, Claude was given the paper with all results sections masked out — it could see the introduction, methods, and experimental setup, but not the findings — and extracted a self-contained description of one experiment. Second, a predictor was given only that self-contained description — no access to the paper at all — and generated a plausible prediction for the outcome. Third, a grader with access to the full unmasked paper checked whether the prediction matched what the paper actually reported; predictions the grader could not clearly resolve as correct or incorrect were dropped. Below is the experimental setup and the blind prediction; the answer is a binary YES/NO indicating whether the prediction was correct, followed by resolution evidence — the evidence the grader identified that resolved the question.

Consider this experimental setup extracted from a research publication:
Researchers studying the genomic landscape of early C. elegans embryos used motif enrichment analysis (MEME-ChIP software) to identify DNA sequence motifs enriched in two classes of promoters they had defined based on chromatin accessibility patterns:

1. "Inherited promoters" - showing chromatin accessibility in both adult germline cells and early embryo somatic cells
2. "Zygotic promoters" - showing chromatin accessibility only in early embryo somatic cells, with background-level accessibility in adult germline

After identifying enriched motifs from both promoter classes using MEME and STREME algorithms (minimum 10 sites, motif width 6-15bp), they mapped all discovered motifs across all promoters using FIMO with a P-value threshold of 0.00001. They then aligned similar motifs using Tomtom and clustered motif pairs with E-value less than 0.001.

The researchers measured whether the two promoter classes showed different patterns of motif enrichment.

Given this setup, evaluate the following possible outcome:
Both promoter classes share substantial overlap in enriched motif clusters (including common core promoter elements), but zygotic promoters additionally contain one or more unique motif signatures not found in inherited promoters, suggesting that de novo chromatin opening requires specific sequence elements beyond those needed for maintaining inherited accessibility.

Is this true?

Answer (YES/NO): NO